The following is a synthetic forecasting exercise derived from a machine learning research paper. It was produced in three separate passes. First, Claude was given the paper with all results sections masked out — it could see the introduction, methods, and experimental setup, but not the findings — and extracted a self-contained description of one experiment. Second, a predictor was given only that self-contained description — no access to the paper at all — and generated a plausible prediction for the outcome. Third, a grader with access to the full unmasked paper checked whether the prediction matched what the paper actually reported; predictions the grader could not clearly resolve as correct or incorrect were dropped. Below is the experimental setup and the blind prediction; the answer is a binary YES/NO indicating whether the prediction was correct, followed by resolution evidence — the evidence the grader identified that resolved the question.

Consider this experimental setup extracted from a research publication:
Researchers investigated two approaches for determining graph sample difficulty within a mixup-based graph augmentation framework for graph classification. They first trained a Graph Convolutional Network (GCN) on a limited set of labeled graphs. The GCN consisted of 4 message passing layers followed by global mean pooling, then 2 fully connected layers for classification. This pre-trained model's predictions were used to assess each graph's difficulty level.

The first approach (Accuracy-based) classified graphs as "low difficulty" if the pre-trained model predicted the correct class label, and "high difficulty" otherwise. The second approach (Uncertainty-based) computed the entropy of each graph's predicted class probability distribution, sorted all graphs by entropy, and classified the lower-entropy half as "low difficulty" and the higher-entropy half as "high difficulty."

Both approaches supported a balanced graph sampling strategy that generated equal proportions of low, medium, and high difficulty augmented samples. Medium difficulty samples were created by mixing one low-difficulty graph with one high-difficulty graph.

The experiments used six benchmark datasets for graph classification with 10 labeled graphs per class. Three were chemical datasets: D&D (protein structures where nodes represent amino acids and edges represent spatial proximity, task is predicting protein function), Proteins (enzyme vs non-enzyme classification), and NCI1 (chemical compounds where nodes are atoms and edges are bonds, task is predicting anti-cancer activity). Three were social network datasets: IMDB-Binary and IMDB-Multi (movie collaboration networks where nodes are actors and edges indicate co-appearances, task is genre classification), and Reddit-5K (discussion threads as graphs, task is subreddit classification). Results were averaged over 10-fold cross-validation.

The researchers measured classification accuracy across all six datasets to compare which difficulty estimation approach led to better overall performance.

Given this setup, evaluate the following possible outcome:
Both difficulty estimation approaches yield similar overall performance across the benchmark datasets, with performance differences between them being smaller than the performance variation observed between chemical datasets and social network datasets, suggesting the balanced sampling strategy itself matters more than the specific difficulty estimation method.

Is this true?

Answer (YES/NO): YES